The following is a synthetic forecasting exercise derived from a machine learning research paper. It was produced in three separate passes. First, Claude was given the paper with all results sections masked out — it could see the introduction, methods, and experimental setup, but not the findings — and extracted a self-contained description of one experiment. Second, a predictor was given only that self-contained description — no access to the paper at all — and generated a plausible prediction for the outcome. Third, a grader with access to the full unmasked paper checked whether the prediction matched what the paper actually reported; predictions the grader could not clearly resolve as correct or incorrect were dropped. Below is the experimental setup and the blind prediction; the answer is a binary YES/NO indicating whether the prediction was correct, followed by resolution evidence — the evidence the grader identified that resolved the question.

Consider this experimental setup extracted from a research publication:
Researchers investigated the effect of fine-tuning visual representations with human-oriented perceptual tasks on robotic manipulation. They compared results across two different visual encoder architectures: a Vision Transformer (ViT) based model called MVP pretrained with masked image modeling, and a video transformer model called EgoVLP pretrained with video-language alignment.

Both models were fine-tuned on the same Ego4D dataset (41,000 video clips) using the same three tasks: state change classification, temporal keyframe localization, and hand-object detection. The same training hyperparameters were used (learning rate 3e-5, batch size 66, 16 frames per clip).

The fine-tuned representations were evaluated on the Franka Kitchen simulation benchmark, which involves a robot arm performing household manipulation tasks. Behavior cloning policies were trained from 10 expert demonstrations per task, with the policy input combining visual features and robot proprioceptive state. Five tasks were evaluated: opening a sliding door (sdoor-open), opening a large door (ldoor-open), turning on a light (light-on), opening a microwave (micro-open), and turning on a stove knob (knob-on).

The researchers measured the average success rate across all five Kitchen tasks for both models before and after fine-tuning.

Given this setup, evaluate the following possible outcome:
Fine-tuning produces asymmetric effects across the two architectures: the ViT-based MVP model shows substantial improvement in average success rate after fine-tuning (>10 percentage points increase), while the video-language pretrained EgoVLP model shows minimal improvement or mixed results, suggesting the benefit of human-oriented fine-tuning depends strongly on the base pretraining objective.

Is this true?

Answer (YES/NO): NO